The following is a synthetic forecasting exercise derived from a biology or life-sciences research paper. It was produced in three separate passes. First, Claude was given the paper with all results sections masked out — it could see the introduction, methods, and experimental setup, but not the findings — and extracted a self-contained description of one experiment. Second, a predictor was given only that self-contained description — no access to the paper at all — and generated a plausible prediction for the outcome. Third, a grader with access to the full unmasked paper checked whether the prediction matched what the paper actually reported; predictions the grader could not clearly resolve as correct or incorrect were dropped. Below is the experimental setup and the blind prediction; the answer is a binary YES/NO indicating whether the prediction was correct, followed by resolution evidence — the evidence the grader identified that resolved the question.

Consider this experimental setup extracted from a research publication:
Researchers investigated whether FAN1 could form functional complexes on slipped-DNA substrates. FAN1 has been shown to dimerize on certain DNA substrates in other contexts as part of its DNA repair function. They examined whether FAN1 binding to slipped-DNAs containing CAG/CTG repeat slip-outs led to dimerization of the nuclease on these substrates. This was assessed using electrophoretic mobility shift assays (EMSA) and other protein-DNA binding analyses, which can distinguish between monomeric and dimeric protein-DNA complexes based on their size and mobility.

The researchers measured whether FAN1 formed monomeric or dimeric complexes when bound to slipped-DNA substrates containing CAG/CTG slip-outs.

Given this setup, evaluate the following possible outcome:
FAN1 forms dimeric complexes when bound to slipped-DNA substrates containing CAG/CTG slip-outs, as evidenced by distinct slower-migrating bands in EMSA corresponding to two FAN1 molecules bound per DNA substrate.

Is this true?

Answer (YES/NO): YES